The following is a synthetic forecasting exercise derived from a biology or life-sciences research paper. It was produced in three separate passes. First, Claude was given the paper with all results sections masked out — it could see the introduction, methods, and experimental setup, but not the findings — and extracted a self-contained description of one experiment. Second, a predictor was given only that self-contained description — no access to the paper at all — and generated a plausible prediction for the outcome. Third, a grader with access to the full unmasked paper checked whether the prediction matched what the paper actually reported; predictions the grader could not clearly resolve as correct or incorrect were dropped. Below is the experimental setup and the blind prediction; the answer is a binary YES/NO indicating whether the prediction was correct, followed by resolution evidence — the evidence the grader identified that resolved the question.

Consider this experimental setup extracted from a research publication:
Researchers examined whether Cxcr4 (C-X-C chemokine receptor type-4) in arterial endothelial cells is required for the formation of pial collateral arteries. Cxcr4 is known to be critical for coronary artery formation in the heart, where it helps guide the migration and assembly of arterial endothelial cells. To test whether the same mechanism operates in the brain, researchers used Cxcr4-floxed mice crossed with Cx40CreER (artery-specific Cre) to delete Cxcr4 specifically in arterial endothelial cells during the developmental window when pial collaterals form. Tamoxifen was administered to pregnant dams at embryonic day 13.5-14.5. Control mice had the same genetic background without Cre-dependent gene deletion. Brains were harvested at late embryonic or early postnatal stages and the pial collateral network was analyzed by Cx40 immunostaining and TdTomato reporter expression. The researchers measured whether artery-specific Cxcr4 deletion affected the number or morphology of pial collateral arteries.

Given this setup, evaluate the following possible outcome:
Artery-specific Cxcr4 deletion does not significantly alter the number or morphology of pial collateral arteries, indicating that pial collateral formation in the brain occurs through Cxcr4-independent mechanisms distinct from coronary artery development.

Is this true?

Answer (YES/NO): YES